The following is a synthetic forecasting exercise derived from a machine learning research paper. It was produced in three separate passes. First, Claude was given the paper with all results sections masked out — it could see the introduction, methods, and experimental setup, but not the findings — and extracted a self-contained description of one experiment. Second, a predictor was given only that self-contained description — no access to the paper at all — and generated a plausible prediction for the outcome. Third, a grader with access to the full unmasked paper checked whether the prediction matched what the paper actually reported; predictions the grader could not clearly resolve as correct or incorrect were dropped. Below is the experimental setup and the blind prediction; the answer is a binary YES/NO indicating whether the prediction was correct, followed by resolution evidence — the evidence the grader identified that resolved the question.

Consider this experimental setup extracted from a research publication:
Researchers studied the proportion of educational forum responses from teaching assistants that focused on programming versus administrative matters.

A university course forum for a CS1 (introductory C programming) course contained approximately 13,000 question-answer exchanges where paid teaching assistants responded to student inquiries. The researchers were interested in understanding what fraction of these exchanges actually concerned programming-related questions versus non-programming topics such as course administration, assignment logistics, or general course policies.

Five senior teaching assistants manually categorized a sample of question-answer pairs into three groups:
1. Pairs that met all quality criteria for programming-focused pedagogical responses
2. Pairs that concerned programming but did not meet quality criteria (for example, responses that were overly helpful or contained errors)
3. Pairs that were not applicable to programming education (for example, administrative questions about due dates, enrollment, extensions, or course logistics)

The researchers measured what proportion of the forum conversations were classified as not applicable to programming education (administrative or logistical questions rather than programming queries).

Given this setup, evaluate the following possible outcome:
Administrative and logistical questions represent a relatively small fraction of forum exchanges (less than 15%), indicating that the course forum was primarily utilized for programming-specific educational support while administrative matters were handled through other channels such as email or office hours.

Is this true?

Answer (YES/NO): NO